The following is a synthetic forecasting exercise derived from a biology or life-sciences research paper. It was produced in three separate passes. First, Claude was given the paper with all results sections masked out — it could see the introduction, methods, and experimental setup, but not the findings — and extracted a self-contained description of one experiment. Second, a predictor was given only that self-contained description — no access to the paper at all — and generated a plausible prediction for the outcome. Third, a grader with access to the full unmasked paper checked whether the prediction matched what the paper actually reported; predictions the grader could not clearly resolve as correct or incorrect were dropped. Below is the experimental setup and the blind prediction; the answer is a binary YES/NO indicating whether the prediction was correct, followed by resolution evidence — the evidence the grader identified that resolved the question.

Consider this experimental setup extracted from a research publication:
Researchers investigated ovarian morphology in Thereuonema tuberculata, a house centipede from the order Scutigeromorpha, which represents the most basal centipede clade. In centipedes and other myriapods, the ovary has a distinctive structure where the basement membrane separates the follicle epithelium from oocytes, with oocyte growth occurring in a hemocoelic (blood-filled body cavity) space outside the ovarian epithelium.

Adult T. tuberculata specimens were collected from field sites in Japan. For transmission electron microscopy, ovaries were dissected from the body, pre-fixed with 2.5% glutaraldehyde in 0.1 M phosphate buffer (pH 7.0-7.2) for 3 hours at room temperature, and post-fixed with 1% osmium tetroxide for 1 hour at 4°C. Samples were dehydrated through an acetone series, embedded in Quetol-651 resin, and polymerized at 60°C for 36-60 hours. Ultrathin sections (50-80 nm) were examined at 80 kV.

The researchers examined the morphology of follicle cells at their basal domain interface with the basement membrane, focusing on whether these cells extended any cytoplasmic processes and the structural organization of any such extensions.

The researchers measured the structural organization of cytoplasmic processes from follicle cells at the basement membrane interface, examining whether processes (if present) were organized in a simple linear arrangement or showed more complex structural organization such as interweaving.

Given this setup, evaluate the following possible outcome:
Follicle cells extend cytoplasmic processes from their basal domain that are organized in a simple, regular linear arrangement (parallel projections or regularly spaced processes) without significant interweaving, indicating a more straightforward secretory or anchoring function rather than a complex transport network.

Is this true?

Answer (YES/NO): NO